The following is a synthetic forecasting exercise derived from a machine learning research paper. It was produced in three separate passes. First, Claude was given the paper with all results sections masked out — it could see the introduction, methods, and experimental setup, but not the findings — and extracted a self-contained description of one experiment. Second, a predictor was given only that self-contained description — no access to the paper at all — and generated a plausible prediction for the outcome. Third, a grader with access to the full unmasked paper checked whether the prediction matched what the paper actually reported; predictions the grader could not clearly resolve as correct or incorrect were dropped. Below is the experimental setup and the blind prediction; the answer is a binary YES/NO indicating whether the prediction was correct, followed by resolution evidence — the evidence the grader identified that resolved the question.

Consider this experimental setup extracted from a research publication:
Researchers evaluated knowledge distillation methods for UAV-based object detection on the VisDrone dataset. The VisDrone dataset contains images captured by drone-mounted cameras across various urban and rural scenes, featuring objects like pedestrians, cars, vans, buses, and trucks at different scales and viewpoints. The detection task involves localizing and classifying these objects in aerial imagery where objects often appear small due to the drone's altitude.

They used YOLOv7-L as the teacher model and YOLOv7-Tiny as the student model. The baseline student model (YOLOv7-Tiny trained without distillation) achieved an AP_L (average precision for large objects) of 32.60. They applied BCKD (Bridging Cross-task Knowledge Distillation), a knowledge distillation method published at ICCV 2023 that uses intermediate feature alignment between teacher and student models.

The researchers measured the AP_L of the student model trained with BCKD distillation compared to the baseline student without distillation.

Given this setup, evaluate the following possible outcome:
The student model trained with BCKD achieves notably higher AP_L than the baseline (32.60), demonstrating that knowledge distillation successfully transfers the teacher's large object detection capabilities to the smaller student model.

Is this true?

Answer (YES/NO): NO